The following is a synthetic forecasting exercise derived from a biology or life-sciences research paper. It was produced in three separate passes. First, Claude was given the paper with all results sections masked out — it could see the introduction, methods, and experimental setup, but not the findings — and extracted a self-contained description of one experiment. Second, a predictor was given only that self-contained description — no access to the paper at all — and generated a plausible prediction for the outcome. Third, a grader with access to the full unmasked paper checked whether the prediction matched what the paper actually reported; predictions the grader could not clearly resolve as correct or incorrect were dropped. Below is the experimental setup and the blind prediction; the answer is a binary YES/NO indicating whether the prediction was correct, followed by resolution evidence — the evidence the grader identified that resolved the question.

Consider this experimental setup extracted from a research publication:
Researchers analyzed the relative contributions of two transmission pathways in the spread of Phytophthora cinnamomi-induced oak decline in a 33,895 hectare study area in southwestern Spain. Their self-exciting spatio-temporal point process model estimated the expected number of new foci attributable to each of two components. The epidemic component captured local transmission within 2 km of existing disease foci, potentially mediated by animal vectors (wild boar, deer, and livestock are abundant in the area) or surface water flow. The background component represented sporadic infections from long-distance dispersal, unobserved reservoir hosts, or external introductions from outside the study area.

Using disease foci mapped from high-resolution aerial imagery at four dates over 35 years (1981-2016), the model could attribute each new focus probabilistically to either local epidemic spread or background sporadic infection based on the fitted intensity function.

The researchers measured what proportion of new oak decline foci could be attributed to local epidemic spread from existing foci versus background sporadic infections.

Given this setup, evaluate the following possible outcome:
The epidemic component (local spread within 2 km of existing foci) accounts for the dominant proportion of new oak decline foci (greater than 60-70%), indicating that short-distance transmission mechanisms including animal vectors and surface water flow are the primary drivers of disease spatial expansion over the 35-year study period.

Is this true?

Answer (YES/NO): YES